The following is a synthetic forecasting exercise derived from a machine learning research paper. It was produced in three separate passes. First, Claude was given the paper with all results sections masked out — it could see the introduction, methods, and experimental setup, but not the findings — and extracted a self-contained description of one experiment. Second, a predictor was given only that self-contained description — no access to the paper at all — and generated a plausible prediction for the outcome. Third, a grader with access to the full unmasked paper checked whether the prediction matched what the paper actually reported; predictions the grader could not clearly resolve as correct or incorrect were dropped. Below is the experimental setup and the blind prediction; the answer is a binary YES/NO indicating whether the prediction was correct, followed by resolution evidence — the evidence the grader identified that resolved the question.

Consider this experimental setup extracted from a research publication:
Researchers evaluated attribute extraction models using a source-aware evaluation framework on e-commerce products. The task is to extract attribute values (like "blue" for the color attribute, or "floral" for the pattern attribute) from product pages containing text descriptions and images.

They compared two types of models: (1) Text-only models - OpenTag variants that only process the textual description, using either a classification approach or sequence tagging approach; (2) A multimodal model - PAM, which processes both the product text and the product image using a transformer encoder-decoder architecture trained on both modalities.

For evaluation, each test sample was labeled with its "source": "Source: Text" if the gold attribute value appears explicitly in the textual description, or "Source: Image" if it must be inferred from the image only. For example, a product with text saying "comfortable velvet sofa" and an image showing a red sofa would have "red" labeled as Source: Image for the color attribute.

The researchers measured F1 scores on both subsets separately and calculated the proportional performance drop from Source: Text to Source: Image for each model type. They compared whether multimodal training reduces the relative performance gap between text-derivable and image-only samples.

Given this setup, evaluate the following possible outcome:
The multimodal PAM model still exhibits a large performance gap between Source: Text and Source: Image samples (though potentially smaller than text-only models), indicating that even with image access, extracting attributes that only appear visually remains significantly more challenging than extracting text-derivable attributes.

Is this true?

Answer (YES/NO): YES